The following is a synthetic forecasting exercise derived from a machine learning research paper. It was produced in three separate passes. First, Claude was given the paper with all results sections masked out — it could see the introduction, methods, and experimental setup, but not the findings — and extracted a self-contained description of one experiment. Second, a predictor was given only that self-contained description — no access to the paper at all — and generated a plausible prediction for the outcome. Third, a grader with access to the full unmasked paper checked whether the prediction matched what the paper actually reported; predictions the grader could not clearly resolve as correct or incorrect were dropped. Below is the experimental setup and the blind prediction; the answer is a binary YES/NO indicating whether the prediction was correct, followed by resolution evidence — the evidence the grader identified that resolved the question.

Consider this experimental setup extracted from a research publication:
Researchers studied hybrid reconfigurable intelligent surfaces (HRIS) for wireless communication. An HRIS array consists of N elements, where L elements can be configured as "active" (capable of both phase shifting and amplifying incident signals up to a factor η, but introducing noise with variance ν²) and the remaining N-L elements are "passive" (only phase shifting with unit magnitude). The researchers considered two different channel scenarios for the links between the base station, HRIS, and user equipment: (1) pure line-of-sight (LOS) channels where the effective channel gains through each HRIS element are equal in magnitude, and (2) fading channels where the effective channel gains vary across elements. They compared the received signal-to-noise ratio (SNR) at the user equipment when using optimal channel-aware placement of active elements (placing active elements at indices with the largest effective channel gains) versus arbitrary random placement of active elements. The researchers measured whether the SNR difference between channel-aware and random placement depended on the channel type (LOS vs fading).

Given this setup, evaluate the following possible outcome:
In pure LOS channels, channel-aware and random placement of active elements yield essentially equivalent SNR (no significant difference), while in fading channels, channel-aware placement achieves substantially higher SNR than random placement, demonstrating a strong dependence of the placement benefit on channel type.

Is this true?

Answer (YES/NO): YES